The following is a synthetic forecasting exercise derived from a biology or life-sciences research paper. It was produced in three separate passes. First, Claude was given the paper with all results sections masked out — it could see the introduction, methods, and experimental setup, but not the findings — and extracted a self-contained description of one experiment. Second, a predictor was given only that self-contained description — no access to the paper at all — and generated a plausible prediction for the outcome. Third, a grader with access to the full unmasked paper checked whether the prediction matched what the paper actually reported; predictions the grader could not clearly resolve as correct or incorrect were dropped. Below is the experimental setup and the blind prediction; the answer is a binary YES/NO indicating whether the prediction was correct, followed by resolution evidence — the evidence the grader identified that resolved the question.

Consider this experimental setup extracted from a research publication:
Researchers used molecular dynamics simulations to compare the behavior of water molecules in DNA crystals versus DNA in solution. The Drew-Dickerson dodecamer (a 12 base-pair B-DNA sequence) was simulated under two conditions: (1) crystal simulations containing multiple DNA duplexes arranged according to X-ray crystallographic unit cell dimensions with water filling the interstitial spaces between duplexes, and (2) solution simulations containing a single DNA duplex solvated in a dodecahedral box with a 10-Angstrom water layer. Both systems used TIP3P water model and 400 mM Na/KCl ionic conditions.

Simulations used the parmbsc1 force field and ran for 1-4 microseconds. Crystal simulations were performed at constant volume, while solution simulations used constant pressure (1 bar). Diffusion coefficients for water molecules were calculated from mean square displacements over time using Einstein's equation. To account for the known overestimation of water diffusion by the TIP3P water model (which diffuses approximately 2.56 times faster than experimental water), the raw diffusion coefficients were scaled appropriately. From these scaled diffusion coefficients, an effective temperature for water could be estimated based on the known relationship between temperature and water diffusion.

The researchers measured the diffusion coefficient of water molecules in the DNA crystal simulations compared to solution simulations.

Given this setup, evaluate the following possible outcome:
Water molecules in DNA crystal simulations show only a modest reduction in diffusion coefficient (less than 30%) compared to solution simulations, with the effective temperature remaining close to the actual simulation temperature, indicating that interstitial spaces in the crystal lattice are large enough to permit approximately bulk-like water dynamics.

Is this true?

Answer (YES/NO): NO